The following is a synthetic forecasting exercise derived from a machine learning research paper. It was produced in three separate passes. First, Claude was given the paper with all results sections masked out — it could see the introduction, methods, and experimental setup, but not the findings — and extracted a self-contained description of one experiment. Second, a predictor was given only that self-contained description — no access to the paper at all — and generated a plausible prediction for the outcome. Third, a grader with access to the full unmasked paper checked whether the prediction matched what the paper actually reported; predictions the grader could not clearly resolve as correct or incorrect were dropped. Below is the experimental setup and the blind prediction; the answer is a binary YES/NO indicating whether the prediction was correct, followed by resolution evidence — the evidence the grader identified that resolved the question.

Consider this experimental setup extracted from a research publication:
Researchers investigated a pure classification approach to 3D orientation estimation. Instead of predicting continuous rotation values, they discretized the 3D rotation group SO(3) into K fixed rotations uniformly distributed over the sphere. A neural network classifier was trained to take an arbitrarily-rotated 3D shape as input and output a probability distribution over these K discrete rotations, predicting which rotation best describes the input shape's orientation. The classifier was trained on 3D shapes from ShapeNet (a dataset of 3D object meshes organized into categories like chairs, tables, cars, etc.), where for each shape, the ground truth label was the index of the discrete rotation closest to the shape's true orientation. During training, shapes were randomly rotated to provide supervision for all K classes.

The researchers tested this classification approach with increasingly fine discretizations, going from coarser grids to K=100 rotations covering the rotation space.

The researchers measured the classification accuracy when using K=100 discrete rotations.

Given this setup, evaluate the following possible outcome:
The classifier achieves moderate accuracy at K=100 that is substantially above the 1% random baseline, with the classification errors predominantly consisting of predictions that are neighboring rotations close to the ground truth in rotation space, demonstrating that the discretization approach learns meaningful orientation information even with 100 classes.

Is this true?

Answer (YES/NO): NO